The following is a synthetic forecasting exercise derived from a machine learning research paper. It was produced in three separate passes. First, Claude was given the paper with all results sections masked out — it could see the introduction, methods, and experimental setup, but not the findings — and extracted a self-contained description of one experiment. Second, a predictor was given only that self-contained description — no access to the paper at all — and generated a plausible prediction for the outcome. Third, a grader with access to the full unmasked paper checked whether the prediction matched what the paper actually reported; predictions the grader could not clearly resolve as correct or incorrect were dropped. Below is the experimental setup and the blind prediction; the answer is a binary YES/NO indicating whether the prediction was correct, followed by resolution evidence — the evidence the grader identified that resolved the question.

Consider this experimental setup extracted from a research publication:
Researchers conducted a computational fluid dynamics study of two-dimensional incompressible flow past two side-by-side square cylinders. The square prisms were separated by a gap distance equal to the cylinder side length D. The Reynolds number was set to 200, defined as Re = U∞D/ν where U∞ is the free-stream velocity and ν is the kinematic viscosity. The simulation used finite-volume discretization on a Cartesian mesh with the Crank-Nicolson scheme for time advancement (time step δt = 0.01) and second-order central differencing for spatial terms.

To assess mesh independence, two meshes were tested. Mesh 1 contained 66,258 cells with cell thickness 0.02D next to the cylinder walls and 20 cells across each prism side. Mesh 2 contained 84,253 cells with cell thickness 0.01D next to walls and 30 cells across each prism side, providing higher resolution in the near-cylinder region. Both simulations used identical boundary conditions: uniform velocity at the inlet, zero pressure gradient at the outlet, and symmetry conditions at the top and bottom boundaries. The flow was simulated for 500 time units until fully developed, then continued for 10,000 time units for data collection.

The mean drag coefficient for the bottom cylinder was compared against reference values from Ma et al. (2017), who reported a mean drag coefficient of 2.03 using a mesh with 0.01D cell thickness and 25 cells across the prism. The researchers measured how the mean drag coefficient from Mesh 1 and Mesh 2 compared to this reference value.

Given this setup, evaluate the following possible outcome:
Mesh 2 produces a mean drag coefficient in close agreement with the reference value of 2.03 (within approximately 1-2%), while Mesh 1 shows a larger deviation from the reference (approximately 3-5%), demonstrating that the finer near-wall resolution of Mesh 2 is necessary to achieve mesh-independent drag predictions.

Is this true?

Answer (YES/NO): NO